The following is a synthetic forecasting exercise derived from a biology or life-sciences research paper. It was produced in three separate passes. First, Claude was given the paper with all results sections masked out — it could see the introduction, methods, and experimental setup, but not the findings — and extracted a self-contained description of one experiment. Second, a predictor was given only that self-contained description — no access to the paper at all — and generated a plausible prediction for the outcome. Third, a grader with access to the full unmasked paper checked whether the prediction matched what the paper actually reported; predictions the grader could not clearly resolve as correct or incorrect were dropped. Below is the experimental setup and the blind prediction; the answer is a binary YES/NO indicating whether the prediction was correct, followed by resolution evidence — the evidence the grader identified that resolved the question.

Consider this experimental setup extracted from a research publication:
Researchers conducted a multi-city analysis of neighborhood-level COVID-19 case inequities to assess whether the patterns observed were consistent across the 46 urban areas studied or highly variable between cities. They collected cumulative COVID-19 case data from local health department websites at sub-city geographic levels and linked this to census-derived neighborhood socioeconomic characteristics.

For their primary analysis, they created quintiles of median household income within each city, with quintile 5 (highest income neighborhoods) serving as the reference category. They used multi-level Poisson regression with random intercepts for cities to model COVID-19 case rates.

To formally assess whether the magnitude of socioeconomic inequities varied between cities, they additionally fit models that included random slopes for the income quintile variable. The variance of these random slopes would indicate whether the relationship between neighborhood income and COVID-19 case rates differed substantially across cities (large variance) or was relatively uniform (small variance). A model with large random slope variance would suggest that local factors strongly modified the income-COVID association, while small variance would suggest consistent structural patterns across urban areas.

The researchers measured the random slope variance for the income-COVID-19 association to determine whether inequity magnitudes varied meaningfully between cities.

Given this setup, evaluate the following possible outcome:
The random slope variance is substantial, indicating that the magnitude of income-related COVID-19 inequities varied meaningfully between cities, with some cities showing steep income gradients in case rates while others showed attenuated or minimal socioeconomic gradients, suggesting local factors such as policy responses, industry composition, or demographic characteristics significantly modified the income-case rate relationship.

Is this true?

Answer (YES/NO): NO